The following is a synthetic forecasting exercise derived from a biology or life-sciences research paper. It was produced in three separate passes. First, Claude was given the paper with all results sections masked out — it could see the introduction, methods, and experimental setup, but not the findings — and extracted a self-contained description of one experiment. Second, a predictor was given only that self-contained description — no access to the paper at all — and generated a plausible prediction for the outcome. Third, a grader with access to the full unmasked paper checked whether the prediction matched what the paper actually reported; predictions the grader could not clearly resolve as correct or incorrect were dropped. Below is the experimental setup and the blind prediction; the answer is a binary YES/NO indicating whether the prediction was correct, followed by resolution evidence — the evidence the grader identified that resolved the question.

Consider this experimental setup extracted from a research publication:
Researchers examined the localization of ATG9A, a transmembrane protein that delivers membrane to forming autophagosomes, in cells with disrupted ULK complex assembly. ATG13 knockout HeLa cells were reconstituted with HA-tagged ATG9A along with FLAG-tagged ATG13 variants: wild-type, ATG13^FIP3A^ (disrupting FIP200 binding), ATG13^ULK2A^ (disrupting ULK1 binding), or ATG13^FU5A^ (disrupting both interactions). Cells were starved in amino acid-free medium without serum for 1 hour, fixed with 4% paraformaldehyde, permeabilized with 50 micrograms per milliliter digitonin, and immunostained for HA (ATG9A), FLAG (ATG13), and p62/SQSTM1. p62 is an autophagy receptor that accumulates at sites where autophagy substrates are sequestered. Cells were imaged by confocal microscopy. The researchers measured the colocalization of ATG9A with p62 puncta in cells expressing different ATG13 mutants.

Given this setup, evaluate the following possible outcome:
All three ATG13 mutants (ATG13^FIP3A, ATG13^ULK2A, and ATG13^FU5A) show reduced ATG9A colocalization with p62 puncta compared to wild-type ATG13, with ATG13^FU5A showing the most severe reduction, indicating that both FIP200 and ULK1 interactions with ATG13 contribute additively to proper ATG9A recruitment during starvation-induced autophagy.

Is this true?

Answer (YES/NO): NO